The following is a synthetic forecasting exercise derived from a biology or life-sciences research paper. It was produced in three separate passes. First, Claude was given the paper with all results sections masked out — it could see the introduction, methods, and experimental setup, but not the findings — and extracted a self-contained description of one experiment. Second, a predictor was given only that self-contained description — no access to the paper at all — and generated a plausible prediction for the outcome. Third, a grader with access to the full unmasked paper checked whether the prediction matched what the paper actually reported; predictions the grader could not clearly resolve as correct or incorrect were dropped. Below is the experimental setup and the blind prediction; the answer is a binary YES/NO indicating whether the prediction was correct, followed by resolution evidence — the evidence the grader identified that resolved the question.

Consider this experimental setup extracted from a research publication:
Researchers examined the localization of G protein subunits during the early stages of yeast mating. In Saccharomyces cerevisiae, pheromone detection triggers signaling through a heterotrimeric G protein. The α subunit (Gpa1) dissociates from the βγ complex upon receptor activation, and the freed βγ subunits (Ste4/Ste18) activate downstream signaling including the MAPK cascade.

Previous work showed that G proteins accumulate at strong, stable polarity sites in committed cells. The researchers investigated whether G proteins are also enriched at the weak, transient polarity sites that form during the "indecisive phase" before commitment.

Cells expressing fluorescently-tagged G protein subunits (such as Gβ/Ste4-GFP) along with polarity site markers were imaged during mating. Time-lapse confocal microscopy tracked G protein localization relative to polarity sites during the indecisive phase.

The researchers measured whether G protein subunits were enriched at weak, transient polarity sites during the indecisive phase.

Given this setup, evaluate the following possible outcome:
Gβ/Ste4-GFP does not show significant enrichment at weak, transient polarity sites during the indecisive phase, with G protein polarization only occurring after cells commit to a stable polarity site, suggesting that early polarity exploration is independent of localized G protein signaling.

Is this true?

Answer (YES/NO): NO